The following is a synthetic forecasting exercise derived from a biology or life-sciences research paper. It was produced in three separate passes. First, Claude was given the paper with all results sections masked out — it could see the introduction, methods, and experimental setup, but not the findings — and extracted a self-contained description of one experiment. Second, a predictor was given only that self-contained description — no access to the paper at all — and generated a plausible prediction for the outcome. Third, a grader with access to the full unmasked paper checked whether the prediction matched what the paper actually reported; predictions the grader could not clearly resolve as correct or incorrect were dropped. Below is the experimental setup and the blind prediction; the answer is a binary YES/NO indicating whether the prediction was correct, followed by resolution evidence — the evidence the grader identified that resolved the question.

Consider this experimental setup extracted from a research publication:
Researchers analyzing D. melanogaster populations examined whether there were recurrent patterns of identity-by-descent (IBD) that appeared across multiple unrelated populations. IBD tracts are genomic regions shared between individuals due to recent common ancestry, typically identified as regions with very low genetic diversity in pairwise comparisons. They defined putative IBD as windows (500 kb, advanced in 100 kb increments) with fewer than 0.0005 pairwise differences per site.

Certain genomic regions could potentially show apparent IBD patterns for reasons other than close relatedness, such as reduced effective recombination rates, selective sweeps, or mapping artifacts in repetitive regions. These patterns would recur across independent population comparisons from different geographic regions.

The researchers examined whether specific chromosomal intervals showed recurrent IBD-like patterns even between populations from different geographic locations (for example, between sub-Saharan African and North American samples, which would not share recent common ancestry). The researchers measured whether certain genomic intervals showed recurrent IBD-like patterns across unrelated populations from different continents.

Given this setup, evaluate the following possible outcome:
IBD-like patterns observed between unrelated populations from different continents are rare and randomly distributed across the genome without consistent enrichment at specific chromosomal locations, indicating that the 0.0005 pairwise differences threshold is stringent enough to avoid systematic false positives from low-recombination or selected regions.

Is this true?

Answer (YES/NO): NO